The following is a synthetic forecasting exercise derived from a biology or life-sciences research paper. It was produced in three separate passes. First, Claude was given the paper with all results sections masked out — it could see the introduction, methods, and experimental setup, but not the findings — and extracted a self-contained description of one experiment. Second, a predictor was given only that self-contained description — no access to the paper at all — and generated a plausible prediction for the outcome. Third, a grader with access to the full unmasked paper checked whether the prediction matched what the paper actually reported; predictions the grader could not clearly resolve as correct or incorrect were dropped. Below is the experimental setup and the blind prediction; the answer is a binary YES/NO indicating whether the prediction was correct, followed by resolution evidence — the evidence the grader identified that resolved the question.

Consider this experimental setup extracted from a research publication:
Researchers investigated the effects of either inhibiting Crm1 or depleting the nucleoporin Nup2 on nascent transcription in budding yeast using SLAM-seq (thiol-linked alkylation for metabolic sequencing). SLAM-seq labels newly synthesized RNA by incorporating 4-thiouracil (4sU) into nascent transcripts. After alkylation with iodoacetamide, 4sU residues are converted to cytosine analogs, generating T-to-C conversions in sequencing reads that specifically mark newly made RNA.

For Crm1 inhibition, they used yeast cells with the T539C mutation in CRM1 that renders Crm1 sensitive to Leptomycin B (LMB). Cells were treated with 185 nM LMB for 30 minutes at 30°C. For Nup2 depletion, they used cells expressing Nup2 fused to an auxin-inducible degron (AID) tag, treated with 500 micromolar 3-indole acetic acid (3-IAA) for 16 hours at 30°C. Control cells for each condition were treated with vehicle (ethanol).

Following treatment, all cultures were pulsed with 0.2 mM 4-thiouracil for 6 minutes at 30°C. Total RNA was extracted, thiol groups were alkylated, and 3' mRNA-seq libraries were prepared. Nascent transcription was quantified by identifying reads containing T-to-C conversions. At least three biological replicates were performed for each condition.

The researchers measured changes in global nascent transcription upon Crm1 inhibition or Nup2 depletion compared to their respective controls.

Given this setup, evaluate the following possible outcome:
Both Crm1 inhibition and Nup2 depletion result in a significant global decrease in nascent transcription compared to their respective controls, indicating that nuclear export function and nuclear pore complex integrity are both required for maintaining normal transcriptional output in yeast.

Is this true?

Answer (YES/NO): YES